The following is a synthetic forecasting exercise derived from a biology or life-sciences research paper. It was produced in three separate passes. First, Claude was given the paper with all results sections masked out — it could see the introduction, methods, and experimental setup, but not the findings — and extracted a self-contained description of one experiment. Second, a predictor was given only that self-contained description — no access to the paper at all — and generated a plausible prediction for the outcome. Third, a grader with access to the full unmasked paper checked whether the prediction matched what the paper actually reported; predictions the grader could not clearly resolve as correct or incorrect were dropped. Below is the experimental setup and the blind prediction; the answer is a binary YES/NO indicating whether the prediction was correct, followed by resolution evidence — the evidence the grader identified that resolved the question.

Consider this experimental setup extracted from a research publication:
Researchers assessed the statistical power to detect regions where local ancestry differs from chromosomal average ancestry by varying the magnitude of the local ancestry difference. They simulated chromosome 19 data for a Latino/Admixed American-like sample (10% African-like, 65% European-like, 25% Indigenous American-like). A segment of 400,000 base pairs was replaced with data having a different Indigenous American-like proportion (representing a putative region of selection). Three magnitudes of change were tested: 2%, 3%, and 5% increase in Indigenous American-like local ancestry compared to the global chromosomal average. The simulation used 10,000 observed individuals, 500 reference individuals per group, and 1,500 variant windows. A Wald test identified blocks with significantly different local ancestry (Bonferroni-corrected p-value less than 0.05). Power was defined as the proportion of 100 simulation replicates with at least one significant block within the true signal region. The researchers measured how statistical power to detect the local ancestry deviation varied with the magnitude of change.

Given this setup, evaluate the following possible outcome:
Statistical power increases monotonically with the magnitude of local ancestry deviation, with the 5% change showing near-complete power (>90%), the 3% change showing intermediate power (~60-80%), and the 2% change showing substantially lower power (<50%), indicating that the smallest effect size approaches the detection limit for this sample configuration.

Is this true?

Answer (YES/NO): NO